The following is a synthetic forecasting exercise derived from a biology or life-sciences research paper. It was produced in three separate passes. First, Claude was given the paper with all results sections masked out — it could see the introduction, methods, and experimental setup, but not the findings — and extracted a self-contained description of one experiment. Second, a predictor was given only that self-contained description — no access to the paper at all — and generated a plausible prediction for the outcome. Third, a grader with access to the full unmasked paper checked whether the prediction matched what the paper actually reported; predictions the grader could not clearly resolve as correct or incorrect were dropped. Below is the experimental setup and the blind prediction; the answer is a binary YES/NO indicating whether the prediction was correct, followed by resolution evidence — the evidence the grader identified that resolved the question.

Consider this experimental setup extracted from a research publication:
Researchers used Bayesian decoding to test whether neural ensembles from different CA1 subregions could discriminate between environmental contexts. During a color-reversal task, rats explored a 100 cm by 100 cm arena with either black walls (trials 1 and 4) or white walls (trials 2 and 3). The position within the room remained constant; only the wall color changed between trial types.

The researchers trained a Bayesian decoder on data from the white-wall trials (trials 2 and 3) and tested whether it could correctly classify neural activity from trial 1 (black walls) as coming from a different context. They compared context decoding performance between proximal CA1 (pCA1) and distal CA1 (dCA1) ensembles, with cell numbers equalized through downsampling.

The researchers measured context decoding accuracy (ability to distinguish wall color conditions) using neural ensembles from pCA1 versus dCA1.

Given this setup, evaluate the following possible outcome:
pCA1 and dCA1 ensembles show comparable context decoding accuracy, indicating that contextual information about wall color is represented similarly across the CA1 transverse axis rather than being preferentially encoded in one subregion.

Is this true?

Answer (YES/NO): NO